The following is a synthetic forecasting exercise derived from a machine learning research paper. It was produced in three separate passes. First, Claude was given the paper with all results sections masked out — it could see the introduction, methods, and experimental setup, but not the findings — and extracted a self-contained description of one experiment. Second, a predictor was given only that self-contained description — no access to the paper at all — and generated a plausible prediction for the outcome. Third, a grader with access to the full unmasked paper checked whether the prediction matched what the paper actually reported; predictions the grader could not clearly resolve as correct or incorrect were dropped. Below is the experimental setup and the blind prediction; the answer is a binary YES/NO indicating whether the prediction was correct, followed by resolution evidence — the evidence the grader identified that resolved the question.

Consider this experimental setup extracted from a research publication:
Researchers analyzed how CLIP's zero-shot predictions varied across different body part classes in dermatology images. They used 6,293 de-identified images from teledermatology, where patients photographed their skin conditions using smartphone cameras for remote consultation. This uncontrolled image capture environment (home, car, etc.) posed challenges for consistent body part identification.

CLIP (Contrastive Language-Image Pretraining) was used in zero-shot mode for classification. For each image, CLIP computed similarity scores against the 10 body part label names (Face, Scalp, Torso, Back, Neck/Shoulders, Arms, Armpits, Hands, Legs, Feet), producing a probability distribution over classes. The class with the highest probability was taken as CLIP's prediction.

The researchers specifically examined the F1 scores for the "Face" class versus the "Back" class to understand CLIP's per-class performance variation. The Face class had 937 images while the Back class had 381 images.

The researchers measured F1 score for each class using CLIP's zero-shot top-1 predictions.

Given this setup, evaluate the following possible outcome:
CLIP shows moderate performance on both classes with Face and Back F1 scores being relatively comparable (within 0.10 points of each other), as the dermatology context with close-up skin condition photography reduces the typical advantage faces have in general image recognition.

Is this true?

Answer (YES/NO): NO